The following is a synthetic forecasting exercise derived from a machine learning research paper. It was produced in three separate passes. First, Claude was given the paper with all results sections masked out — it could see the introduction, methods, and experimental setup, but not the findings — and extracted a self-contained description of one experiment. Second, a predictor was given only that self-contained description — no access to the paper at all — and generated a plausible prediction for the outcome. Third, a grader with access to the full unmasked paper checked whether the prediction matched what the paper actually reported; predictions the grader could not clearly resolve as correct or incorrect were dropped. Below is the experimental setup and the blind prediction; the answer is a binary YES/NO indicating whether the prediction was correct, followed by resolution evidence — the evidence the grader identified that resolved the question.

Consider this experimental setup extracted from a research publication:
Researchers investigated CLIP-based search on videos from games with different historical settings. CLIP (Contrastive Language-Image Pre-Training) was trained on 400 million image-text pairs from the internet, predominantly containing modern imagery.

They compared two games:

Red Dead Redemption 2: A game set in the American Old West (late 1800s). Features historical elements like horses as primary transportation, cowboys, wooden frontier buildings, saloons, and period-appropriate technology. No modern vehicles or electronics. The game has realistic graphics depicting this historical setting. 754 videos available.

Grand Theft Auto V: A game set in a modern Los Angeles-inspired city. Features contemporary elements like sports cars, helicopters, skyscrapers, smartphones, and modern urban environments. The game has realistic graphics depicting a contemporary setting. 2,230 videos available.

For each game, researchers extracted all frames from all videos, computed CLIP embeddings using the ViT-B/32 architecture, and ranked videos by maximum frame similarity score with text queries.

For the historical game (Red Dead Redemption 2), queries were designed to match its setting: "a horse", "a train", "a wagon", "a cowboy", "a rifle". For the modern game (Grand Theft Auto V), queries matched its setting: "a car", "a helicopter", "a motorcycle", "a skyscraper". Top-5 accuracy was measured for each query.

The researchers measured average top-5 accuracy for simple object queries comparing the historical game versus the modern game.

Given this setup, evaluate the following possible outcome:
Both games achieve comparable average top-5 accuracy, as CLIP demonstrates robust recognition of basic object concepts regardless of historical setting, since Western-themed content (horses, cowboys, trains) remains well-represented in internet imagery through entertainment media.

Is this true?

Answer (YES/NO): YES